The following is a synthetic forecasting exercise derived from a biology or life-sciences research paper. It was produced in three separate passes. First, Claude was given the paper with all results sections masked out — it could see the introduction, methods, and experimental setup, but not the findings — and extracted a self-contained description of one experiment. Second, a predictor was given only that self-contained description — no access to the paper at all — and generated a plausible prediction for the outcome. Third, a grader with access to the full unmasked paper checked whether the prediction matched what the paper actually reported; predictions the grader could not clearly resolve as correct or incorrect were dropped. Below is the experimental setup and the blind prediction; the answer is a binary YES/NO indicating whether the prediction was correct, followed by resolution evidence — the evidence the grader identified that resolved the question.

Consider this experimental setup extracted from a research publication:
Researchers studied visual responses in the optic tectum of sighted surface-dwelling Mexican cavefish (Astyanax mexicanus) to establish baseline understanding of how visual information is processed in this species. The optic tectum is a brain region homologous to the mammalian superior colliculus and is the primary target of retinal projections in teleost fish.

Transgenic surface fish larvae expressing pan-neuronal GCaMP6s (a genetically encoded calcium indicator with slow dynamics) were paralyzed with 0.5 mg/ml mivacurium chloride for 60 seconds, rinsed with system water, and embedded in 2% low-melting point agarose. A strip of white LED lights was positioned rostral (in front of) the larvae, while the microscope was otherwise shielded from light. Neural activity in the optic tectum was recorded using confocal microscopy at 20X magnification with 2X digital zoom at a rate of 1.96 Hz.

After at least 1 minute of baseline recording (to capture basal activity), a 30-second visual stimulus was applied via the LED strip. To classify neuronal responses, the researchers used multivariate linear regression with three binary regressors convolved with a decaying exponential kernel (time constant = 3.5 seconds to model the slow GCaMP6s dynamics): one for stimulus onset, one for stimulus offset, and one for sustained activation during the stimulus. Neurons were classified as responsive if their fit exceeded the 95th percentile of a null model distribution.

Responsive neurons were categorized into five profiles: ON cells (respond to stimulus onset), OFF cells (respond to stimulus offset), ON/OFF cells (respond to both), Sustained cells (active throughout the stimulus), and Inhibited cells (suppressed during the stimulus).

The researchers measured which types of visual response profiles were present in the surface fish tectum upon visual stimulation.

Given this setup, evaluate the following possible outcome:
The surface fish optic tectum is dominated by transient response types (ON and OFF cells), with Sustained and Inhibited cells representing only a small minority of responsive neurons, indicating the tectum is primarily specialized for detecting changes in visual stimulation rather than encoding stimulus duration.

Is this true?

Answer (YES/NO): YES